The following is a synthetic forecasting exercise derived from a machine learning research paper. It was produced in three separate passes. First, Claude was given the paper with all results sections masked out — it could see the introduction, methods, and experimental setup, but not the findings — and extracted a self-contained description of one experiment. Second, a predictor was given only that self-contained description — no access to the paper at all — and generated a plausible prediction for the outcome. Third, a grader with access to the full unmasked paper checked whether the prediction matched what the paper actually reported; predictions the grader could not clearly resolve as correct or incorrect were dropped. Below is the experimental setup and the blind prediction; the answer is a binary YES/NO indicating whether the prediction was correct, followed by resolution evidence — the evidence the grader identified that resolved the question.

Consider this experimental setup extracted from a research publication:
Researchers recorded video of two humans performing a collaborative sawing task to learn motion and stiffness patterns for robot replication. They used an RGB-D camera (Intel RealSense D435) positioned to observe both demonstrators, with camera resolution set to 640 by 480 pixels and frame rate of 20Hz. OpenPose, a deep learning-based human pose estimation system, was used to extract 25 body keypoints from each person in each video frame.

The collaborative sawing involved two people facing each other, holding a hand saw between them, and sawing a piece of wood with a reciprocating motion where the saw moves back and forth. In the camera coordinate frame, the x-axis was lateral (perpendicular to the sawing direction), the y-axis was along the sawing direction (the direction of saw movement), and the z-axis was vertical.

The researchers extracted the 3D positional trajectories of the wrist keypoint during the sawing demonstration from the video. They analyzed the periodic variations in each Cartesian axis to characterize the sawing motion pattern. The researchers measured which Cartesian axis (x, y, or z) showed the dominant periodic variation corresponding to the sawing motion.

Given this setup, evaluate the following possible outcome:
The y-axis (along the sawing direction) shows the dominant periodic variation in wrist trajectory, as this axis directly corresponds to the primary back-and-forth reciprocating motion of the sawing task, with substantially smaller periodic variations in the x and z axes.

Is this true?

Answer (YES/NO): YES